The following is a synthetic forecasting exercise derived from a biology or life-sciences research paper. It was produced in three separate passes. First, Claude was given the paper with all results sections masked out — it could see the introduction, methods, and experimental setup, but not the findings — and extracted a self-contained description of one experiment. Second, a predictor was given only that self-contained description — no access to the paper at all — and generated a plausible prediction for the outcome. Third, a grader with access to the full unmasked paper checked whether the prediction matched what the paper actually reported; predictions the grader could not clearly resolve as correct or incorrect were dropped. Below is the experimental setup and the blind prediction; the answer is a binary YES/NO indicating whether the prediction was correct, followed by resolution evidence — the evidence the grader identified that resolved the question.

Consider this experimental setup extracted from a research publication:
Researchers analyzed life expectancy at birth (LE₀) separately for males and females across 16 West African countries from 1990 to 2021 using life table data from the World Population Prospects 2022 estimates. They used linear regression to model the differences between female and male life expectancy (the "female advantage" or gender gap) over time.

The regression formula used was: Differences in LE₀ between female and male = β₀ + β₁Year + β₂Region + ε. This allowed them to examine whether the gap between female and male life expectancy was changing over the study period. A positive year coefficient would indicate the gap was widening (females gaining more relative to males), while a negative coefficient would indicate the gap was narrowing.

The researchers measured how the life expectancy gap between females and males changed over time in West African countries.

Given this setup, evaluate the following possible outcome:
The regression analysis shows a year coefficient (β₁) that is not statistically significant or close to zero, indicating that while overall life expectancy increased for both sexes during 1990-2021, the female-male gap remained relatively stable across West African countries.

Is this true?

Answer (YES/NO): NO